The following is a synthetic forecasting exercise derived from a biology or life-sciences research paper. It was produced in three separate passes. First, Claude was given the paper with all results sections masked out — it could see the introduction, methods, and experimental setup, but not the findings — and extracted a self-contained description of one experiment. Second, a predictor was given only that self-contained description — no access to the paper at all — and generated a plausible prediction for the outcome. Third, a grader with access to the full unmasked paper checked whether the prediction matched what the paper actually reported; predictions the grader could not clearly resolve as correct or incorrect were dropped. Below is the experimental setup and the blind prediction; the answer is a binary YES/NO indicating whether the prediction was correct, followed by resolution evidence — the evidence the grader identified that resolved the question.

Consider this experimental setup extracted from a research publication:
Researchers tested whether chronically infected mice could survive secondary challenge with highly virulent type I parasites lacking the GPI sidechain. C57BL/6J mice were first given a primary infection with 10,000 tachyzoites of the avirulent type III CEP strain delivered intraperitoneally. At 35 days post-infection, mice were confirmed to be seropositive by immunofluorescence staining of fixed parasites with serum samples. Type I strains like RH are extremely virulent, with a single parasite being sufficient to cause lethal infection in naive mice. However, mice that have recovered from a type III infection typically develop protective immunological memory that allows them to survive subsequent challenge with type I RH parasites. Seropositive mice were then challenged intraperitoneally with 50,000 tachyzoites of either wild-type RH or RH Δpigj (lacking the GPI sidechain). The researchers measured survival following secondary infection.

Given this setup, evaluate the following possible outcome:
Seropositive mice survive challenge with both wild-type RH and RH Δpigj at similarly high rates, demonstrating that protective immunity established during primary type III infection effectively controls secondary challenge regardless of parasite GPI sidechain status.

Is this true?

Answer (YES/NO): NO